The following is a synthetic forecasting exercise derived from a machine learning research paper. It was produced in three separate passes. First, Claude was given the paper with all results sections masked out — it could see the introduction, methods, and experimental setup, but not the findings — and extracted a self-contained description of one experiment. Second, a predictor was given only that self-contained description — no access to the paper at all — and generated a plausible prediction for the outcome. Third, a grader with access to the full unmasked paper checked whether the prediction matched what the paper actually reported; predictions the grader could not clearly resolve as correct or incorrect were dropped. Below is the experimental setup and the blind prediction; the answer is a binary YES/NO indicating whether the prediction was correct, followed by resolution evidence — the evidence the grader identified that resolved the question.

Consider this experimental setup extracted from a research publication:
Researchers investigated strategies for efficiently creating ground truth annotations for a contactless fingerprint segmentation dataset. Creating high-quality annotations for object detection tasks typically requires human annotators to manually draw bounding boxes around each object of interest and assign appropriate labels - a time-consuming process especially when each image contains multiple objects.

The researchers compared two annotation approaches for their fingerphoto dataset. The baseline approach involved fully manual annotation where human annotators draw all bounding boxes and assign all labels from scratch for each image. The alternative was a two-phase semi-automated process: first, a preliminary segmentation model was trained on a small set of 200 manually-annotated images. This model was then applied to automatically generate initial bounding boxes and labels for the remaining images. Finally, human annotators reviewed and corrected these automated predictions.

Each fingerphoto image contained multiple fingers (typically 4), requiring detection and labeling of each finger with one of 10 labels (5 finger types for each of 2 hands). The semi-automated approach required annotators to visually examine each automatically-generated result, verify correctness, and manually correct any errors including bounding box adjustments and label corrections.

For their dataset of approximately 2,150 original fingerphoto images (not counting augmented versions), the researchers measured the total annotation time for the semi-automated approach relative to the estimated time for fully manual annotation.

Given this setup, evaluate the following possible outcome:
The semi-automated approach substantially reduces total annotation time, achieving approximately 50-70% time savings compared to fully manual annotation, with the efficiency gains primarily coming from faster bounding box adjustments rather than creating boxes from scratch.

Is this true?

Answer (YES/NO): YES